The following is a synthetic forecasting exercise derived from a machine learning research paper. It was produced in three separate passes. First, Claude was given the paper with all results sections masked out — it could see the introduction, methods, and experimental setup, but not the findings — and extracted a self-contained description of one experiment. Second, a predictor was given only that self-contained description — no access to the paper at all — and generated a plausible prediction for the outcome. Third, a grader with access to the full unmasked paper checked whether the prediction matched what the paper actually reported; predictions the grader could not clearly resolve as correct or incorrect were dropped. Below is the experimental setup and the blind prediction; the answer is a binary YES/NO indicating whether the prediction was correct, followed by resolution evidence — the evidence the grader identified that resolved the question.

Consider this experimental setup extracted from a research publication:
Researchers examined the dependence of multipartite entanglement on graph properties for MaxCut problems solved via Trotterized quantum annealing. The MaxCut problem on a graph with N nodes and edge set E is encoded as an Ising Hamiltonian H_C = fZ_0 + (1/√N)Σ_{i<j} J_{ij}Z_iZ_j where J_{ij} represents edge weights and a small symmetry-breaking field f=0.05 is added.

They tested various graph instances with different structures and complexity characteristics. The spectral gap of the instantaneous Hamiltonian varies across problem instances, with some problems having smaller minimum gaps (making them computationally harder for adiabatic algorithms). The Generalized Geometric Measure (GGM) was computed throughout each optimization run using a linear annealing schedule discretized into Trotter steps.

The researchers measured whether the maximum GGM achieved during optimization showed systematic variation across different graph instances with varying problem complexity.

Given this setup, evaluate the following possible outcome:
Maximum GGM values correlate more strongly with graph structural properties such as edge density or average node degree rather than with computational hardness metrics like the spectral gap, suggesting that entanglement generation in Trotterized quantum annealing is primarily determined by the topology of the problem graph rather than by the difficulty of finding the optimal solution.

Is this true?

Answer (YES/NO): NO